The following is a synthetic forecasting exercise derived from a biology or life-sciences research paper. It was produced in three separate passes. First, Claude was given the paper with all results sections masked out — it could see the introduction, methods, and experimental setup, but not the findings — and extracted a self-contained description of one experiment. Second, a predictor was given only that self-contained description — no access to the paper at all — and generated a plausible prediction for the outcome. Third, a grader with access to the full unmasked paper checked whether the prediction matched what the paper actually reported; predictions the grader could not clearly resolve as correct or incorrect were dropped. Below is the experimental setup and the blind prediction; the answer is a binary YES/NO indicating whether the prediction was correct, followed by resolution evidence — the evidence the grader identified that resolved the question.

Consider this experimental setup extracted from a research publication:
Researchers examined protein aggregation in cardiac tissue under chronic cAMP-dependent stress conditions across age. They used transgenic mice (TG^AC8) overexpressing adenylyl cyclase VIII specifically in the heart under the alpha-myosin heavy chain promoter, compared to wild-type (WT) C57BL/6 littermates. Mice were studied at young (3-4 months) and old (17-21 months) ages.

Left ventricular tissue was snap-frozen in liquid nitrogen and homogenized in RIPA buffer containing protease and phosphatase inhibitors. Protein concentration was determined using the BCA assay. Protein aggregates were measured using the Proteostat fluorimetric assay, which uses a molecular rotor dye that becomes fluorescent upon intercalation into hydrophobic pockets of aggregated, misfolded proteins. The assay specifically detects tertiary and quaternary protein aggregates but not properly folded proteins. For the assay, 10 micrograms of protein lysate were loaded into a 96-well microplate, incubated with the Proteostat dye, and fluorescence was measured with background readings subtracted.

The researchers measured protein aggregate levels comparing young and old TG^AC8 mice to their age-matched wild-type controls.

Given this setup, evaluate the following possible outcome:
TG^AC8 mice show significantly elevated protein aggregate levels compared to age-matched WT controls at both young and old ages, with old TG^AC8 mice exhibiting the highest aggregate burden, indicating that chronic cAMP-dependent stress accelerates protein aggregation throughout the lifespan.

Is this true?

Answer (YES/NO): NO